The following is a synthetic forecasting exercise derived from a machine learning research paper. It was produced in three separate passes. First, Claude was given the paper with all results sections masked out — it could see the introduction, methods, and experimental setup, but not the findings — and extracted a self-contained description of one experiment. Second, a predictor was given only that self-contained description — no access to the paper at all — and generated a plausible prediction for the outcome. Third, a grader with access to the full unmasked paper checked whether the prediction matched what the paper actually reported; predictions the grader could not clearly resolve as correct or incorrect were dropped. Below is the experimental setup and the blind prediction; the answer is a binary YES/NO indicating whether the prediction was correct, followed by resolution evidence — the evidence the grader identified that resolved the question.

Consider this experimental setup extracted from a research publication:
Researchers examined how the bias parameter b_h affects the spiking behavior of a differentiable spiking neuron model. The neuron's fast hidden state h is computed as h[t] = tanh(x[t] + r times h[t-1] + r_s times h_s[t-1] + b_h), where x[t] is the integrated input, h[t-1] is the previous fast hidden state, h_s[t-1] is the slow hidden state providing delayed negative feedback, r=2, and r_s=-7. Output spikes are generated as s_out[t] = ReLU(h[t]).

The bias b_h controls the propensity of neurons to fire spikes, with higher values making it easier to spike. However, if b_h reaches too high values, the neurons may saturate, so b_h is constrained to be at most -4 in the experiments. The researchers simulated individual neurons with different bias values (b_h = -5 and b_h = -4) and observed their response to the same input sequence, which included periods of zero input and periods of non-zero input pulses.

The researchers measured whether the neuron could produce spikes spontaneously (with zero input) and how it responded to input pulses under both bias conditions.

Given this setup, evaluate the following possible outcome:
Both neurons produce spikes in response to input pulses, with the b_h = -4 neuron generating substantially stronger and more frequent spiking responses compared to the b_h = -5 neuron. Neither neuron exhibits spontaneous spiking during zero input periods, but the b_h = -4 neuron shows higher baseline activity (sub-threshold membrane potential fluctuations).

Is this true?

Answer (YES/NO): NO